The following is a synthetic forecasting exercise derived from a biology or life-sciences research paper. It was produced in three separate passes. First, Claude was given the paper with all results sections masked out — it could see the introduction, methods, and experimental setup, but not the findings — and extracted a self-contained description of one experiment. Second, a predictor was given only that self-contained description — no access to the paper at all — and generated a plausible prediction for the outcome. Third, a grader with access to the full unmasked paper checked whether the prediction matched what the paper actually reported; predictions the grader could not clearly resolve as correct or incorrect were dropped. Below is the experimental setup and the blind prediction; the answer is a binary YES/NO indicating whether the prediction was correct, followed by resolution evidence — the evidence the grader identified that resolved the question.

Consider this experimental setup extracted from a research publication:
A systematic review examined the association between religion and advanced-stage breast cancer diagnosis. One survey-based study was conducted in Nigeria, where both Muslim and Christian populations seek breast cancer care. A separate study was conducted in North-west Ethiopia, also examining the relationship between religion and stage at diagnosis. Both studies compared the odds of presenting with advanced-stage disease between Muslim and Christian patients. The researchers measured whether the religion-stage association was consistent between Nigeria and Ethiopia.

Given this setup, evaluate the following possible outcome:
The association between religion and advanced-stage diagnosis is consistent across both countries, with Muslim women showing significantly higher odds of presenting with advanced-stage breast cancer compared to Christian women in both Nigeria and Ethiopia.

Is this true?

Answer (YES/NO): NO